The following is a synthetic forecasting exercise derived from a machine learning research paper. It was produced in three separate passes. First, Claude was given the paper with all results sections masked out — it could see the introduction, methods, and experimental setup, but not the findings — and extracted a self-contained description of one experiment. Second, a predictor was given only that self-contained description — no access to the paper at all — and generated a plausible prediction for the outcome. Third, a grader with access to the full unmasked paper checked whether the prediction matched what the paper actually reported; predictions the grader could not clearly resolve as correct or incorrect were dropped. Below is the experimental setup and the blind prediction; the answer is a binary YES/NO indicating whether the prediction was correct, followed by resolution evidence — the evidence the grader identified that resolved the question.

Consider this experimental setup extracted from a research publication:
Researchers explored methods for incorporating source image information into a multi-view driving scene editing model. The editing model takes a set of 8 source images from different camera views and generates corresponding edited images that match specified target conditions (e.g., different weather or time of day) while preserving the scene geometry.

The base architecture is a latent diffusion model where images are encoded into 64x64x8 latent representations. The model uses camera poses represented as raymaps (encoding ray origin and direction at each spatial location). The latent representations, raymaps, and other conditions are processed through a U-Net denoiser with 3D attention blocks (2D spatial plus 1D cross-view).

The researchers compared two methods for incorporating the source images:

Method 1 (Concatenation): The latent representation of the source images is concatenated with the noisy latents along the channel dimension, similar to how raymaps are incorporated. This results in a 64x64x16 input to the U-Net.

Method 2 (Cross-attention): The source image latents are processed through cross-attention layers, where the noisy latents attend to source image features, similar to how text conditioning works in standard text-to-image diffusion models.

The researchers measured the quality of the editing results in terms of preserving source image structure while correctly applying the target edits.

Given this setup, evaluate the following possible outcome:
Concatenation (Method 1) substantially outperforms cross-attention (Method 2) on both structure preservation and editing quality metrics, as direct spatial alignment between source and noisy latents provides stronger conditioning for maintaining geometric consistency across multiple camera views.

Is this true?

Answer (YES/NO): NO